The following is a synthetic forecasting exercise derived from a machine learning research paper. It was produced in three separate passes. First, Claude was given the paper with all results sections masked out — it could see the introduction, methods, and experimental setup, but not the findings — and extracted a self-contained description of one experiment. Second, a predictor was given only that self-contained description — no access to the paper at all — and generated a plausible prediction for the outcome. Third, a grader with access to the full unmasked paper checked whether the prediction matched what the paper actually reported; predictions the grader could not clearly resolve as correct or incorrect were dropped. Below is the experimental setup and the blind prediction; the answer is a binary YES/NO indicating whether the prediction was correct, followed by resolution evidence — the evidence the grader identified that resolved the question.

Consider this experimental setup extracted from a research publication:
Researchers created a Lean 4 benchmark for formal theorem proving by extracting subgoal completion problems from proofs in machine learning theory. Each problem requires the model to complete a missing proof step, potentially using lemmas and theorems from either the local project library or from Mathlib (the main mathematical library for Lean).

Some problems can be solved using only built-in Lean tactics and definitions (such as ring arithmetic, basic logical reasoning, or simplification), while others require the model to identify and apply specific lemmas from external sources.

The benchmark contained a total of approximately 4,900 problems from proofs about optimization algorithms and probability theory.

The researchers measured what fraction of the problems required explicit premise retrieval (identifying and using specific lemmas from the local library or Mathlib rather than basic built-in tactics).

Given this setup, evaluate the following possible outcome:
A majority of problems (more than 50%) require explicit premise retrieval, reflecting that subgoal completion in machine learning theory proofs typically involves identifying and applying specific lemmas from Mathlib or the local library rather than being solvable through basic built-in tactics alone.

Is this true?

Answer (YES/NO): NO